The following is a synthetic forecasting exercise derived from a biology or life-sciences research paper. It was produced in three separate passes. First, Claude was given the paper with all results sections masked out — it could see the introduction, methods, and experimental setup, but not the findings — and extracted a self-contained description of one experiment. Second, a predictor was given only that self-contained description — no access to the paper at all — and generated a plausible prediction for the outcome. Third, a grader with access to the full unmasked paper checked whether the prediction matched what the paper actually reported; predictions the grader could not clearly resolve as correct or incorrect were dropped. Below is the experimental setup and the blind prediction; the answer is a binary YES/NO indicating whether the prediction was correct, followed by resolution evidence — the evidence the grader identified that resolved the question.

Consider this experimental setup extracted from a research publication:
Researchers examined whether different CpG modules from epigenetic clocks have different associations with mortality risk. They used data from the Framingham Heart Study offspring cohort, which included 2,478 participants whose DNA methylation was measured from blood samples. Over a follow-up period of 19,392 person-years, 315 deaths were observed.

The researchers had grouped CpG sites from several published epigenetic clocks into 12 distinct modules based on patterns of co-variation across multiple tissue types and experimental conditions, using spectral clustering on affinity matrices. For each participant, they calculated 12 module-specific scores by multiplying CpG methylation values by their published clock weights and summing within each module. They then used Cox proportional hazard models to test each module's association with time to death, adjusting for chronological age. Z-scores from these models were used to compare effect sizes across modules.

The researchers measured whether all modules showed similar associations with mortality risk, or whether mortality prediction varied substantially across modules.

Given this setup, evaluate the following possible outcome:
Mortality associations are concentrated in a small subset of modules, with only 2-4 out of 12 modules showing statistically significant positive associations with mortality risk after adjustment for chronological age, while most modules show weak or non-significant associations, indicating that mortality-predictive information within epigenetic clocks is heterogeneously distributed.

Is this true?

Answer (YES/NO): YES